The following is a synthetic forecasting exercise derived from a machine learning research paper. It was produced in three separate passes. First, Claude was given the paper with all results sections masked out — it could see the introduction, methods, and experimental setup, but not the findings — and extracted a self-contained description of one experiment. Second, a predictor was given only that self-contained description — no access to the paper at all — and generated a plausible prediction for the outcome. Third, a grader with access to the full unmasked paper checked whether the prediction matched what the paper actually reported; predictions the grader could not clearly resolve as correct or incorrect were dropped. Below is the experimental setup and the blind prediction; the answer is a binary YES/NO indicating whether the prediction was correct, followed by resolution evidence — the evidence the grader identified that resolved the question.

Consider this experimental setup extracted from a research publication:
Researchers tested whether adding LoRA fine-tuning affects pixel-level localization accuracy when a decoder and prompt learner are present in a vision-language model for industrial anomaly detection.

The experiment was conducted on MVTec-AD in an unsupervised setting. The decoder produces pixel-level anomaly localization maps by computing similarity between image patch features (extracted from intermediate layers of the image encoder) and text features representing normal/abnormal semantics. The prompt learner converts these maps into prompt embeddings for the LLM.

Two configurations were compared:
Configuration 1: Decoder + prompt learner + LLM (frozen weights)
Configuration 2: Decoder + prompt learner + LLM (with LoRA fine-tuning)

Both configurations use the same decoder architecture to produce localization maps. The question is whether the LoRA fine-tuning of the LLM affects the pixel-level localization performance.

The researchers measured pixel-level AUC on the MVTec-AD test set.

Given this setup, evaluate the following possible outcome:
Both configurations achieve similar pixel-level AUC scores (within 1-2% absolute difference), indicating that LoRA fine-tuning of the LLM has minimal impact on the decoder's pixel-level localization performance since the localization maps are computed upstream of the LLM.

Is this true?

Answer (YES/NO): NO